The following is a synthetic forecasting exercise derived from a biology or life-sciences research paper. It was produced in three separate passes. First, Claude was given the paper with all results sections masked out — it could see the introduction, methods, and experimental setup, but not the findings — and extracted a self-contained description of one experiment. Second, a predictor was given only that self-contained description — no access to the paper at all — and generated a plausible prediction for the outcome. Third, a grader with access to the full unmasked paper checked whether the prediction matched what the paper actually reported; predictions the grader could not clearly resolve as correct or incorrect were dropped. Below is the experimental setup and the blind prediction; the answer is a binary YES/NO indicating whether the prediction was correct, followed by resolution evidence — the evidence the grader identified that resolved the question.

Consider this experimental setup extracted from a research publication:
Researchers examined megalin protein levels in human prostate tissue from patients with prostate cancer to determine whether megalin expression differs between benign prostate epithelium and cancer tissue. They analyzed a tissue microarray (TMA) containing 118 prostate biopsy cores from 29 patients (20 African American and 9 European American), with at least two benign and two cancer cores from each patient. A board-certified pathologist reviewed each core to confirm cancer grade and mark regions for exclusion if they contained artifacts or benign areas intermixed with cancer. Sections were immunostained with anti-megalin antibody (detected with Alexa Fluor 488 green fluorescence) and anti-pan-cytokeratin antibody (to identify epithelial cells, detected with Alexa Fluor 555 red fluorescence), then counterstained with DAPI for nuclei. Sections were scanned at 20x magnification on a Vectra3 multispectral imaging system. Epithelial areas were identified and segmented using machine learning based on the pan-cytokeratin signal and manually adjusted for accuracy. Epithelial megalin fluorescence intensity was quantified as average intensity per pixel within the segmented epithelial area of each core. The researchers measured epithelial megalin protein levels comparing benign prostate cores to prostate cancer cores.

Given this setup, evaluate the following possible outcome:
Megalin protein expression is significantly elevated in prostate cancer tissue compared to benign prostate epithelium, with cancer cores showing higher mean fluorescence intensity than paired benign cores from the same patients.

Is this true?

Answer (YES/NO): NO